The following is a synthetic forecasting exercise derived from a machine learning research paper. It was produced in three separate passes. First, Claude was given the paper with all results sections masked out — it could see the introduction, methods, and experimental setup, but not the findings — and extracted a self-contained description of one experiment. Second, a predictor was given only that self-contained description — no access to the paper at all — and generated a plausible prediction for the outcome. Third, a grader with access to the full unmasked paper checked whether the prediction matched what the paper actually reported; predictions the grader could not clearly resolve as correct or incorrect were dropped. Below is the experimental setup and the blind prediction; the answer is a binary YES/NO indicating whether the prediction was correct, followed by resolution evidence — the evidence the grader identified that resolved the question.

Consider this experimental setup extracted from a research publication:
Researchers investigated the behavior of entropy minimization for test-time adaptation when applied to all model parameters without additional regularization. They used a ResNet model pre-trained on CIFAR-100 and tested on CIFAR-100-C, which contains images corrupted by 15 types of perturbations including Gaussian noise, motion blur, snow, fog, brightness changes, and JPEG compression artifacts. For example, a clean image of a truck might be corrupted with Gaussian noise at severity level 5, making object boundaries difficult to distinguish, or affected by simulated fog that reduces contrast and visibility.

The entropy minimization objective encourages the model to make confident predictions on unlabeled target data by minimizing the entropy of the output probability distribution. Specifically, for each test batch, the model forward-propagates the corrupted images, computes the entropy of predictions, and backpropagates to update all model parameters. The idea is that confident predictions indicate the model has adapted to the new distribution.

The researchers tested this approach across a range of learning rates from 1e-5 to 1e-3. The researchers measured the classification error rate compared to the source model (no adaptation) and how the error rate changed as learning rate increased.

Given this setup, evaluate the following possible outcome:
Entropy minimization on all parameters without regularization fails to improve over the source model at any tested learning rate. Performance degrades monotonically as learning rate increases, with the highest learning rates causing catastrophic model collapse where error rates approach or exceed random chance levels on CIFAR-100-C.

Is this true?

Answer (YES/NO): NO